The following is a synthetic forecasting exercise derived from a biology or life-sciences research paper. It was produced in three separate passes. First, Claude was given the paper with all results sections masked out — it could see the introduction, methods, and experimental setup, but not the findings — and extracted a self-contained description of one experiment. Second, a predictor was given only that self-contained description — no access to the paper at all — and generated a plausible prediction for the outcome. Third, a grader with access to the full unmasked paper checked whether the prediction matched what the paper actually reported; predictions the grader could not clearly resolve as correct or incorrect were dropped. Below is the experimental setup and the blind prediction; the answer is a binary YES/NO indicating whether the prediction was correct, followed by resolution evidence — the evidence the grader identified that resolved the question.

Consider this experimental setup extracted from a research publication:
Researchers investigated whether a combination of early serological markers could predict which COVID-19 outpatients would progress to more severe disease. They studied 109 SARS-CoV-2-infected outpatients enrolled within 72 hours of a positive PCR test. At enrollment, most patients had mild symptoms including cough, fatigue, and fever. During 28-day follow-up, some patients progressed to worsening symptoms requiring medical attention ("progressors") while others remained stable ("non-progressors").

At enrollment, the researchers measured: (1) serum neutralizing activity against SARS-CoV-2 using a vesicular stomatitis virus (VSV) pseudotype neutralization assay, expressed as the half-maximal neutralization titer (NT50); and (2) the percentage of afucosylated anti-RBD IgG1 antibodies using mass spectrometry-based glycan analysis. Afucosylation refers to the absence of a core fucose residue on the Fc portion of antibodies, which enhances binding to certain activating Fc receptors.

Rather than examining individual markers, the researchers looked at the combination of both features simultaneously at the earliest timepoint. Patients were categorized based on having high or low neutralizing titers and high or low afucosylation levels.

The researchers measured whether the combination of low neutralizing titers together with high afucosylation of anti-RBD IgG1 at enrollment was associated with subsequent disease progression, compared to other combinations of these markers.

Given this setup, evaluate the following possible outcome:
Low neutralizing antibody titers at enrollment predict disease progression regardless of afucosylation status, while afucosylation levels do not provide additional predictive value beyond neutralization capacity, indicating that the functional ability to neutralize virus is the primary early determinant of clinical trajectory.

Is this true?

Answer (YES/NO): NO